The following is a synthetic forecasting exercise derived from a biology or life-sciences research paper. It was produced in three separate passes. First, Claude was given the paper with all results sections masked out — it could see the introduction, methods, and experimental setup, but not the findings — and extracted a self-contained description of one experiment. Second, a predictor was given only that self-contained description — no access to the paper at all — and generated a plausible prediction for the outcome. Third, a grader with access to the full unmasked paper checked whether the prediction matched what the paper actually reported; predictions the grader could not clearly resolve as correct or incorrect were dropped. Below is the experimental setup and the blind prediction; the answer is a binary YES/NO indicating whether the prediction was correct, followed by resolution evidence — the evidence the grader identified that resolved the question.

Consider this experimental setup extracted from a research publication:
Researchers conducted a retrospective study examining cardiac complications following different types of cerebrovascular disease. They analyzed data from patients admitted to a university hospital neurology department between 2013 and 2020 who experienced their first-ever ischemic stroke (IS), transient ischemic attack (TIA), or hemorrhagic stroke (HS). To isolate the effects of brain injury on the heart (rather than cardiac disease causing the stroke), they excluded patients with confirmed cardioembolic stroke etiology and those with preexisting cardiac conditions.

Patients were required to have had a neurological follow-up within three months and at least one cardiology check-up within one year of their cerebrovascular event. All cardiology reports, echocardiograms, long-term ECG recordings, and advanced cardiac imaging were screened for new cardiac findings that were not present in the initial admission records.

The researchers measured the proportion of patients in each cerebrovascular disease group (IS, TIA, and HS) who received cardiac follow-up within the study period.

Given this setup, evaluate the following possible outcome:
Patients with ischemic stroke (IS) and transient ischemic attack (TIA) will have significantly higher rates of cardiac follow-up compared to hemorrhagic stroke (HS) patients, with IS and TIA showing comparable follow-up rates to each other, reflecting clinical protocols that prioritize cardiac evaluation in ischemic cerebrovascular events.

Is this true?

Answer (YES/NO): NO